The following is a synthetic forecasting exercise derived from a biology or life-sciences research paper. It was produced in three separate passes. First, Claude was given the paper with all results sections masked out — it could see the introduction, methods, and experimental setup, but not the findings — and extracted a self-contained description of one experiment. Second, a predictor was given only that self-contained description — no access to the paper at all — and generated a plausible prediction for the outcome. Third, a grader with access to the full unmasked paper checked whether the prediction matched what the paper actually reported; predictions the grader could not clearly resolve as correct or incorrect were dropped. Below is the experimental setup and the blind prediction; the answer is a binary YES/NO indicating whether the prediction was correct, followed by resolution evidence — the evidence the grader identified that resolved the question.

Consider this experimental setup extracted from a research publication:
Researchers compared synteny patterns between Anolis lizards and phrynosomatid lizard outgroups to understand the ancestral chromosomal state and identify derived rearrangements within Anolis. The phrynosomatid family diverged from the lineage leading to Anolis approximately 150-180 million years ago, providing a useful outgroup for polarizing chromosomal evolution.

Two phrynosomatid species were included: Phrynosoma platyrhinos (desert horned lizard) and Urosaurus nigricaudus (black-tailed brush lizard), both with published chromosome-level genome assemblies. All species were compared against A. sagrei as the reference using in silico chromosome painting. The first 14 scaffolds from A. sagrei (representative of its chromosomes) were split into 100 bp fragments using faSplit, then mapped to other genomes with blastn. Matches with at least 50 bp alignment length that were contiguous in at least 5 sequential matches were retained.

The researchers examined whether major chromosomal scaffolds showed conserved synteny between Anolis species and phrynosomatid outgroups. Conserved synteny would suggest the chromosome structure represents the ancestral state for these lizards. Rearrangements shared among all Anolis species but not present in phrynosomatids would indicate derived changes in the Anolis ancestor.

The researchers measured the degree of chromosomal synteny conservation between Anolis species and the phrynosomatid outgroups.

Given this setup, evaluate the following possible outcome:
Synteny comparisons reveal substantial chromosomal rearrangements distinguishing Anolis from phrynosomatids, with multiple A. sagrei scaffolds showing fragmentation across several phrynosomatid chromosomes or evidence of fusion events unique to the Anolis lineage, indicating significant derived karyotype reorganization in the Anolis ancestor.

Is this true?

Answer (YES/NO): NO